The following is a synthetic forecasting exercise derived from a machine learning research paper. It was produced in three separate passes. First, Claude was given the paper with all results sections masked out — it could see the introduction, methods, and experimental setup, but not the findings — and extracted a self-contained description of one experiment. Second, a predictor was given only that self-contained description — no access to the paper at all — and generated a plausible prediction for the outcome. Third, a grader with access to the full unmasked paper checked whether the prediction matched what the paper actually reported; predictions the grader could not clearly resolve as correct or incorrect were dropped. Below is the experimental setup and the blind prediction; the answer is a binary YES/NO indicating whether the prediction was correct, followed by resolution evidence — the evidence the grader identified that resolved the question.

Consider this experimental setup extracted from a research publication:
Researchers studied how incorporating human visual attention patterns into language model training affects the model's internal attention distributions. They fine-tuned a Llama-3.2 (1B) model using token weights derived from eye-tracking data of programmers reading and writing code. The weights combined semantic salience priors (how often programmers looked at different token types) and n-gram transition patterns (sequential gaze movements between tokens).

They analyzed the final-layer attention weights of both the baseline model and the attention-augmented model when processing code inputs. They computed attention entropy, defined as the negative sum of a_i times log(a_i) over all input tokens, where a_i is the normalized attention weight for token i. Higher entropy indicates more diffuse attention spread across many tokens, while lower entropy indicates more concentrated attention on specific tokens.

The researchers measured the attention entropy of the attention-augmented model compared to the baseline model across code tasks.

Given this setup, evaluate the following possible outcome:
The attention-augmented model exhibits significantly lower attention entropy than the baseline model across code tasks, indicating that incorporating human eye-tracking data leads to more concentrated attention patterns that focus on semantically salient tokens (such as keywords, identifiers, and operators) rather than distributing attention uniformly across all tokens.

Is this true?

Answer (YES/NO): NO